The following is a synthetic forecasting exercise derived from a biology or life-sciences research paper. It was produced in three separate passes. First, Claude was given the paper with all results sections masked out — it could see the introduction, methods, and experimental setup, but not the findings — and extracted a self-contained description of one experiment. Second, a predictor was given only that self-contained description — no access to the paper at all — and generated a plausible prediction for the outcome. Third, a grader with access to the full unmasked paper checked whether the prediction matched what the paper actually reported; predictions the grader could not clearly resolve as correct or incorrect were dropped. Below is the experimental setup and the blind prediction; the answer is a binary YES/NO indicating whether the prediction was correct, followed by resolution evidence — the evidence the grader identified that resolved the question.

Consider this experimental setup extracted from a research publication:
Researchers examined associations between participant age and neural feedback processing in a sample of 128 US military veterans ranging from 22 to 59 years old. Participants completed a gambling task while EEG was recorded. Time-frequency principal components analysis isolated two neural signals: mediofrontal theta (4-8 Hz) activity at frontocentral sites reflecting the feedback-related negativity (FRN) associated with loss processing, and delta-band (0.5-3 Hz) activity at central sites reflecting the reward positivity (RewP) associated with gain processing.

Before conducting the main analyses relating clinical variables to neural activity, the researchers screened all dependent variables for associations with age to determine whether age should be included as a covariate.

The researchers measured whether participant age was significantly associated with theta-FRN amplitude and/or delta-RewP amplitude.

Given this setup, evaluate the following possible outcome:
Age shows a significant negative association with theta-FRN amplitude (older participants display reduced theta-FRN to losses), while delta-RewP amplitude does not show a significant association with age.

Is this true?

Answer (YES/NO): YES